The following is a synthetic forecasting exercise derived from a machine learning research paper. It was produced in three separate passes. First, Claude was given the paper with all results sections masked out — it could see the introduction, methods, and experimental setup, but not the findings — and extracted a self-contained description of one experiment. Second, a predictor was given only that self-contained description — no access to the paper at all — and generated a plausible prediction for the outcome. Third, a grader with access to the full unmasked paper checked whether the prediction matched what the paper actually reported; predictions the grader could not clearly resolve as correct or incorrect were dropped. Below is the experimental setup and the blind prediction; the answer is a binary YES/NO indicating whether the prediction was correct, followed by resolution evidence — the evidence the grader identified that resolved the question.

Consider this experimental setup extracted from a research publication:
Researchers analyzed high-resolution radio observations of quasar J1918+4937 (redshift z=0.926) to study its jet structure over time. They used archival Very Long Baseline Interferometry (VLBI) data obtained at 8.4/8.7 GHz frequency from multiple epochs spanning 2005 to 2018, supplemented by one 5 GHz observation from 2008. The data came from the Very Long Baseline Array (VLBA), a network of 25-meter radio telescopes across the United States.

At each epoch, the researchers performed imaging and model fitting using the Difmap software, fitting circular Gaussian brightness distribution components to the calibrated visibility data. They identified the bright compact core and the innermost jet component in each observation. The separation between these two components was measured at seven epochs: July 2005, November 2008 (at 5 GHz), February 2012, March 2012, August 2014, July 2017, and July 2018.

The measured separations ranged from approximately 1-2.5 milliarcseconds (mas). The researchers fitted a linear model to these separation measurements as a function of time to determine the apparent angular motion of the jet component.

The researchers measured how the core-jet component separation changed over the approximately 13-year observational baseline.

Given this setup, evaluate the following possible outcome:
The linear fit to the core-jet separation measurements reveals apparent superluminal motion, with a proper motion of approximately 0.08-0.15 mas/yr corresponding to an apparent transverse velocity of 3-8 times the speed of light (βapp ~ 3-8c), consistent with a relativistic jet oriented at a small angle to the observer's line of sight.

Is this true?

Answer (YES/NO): YES